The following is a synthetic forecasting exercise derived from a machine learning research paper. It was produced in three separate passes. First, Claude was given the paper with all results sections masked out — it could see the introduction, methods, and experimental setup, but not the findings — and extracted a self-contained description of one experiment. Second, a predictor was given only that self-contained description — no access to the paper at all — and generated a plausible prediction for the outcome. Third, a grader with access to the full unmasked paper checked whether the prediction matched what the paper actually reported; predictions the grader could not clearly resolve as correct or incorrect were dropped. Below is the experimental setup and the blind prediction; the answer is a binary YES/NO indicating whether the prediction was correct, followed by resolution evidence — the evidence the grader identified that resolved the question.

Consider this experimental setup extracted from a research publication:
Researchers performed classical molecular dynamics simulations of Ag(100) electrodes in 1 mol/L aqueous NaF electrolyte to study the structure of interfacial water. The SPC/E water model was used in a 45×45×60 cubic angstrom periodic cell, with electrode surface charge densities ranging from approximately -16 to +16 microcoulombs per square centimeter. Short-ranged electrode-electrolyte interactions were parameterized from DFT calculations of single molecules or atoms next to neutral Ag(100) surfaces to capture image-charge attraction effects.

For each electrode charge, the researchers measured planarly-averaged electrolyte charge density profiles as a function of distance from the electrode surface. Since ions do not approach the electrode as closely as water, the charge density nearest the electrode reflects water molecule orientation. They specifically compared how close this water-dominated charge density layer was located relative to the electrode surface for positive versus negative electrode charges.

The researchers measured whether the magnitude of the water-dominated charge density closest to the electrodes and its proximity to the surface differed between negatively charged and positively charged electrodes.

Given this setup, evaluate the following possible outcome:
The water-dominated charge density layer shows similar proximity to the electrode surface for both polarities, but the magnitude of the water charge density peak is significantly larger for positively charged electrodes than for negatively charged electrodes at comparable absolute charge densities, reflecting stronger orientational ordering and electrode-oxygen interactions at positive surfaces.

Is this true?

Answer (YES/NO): NO